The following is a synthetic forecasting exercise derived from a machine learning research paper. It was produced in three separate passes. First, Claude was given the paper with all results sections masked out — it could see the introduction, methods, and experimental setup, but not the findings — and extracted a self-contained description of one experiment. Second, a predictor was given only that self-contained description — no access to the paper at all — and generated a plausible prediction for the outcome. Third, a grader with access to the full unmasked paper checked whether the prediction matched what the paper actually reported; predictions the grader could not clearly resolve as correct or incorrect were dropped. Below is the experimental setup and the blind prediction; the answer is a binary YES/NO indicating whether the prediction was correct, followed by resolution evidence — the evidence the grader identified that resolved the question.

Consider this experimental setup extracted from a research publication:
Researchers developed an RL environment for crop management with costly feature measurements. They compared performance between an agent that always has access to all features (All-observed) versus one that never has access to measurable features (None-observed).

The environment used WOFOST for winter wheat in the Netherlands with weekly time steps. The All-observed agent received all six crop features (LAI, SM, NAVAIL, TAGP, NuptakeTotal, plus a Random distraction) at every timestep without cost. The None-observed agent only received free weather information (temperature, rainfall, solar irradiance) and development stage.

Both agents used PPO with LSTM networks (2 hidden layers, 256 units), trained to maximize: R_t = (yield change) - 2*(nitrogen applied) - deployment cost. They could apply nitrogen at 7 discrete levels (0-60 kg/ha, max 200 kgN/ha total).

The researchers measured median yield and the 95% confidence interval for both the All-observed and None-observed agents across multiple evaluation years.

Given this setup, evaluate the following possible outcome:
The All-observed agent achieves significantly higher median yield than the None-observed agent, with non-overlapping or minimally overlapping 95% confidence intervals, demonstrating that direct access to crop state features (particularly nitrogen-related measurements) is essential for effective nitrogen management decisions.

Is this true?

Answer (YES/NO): NO